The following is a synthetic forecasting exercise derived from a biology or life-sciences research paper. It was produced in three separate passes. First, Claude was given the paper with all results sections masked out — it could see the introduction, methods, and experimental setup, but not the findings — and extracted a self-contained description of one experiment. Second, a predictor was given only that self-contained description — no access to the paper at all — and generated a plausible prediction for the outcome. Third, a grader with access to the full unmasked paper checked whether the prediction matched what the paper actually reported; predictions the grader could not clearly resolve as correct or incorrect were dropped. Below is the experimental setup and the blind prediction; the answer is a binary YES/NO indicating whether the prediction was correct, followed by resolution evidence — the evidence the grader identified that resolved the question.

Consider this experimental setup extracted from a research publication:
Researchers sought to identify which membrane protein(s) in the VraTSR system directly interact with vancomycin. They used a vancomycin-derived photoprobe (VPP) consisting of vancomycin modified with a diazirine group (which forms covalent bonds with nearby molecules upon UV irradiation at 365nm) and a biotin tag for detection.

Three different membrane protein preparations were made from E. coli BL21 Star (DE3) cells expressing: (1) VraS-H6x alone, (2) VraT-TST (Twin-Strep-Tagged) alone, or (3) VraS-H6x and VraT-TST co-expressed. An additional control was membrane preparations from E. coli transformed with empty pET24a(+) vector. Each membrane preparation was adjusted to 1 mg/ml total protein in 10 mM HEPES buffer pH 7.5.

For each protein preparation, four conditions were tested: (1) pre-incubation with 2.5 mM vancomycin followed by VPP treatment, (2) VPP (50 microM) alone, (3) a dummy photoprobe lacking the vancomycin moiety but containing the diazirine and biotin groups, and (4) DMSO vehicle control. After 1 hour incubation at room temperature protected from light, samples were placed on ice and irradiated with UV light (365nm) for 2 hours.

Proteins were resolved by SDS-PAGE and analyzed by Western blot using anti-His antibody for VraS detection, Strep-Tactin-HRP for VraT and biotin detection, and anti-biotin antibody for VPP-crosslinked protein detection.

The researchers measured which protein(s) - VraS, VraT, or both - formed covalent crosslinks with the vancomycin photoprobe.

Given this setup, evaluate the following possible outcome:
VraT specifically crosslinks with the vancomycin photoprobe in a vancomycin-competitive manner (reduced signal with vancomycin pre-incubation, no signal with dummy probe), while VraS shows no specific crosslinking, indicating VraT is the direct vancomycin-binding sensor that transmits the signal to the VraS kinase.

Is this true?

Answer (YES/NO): NO